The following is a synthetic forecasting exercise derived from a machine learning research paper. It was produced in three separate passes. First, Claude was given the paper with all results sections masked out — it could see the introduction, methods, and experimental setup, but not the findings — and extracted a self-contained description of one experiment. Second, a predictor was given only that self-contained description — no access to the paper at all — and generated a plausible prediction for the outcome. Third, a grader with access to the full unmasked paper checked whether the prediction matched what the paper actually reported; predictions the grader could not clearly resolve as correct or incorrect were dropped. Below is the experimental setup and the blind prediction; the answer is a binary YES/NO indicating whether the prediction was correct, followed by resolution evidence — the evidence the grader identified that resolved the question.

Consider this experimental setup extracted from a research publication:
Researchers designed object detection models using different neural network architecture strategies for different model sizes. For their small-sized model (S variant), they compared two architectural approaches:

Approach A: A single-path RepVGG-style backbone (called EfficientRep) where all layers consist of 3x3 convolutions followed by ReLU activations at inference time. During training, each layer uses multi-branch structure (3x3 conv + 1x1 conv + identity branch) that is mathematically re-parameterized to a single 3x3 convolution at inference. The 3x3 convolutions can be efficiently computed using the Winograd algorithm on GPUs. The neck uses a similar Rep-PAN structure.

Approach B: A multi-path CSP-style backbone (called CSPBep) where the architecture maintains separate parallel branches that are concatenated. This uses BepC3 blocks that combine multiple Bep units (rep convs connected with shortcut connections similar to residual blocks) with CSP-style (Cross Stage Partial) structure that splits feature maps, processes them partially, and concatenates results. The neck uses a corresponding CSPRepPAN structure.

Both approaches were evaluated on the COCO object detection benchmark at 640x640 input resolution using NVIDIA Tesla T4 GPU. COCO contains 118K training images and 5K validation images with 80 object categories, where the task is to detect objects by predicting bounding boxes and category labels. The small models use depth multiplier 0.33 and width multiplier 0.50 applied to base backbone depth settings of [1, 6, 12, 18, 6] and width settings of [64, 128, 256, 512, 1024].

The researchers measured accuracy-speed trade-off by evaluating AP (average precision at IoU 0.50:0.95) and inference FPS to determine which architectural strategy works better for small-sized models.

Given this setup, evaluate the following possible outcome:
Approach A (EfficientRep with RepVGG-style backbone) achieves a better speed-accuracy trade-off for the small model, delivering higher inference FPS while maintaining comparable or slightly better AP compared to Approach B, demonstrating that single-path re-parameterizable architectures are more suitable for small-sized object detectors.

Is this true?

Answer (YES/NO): YES